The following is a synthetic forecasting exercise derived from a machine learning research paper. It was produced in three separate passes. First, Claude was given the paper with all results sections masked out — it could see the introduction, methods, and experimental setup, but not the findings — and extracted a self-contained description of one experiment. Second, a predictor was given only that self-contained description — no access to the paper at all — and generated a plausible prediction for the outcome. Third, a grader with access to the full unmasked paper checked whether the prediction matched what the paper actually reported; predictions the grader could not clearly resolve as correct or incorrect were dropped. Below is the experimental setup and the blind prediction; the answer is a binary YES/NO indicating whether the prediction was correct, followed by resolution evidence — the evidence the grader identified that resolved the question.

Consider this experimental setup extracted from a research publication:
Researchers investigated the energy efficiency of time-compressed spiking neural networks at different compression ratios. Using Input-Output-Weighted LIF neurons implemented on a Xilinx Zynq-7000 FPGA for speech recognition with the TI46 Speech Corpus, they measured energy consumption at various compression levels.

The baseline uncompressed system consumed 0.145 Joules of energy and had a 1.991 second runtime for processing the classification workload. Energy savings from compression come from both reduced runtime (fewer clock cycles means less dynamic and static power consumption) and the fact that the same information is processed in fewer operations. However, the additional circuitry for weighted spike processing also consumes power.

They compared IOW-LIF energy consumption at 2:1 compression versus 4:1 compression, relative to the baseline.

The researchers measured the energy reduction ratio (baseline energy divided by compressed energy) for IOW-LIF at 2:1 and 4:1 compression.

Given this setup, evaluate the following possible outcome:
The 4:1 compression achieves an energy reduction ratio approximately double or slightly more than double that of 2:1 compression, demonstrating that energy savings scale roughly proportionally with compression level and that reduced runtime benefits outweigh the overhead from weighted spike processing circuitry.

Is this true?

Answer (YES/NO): NO